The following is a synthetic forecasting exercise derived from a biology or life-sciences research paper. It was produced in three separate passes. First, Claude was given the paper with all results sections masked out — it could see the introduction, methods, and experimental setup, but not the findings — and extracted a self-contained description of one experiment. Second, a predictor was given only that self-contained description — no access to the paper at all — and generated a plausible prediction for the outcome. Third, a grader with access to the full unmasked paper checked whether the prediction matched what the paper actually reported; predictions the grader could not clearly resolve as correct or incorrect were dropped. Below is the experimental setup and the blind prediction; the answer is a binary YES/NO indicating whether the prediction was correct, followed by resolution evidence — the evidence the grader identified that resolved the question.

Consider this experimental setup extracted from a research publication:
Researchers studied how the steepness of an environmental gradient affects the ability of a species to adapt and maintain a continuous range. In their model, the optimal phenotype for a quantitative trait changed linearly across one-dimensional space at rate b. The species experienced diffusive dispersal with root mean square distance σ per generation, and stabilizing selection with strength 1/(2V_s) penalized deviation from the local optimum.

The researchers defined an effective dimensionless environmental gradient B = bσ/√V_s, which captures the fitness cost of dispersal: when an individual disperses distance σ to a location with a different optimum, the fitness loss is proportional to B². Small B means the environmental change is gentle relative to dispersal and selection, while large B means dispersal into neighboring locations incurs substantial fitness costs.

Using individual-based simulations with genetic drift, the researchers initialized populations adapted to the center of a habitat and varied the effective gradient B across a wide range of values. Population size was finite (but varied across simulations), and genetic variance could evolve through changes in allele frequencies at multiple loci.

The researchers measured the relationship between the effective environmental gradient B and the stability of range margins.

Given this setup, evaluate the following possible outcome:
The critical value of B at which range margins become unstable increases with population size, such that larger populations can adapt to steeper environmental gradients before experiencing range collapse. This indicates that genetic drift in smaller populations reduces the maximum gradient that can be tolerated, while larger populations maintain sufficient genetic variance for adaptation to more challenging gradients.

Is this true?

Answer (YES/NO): YES